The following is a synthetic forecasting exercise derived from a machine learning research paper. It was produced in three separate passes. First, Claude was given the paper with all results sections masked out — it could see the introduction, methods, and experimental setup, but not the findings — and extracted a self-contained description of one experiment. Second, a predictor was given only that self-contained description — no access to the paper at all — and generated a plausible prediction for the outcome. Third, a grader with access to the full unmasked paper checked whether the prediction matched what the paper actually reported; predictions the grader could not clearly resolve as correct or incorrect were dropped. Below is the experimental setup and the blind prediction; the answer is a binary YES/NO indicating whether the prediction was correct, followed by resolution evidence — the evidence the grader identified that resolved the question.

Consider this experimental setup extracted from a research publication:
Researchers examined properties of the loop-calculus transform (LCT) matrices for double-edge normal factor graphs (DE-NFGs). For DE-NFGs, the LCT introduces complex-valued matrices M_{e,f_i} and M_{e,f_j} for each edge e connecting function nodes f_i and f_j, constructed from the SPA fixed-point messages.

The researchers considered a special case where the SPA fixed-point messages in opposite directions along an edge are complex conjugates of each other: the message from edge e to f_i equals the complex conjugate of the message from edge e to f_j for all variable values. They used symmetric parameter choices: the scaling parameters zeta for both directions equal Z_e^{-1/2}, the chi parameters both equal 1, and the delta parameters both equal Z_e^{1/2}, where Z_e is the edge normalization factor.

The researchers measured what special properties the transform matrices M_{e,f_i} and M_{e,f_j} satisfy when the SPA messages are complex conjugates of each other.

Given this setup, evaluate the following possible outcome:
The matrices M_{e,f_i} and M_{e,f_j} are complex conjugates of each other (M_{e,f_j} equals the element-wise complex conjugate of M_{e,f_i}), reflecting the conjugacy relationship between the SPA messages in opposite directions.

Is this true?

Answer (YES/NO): YES